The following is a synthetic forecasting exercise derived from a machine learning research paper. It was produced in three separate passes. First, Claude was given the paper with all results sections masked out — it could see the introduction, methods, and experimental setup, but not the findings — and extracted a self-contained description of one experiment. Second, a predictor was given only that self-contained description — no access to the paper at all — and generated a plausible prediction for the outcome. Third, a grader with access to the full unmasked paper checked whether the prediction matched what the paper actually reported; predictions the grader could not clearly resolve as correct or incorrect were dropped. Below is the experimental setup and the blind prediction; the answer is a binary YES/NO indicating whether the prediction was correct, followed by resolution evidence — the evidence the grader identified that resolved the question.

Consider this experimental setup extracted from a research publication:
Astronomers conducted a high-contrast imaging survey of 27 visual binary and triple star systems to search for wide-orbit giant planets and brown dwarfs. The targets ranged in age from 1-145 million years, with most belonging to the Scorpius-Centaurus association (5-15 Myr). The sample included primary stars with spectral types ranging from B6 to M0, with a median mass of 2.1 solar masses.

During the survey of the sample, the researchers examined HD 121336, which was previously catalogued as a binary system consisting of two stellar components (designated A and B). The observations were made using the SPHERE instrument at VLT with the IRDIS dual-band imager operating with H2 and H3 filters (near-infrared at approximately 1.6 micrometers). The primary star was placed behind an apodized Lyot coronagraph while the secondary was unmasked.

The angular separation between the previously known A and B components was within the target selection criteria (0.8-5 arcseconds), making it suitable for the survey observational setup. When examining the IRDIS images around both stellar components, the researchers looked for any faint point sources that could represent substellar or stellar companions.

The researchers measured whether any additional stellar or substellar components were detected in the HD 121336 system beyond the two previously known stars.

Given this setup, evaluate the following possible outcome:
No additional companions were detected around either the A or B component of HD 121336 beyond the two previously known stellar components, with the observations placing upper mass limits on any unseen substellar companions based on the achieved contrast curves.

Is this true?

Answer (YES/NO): NO